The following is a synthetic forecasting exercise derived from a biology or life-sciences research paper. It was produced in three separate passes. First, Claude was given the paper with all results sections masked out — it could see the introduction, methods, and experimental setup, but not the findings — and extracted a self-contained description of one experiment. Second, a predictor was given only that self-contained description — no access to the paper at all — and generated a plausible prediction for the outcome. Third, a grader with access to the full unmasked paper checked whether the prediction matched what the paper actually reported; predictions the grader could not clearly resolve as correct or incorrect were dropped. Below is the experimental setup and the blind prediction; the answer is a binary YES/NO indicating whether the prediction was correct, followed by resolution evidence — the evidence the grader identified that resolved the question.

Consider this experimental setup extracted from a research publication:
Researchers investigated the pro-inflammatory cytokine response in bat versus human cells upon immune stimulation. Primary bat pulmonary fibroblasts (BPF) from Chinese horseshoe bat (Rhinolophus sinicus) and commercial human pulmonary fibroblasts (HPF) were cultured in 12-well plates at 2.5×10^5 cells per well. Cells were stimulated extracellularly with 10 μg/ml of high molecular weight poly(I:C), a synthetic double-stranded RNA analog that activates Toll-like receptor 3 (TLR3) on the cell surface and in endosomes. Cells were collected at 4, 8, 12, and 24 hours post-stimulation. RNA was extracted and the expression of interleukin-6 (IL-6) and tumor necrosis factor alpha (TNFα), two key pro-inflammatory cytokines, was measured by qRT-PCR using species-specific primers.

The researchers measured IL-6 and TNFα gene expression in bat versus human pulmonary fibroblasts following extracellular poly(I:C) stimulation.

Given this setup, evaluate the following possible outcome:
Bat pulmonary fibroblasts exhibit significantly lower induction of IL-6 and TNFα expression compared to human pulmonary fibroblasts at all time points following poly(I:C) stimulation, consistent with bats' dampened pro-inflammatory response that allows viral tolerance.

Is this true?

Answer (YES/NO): YES